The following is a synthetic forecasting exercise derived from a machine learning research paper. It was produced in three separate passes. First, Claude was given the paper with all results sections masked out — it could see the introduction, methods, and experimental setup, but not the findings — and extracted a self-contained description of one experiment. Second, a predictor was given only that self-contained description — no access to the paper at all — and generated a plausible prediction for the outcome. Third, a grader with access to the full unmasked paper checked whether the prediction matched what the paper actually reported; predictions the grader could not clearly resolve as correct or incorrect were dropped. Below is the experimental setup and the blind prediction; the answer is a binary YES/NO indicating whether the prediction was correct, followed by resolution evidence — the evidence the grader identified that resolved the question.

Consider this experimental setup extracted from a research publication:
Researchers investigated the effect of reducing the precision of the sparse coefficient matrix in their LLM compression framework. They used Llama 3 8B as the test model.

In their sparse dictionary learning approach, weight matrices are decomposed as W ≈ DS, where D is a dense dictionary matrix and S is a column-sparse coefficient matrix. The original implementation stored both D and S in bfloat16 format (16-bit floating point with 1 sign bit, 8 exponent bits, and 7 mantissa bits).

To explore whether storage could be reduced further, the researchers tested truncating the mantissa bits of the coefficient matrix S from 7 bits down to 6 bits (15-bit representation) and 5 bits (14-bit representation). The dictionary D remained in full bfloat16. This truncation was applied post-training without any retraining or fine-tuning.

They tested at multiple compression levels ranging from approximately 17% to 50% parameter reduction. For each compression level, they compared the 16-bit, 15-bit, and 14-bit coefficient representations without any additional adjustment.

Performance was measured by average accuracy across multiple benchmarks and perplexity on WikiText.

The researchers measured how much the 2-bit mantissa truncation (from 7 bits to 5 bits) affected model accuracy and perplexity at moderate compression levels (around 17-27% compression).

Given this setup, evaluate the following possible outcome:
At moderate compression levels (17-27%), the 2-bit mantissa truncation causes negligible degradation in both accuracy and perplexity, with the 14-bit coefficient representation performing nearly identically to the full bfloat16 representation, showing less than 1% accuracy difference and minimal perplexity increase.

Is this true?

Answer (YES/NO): YES